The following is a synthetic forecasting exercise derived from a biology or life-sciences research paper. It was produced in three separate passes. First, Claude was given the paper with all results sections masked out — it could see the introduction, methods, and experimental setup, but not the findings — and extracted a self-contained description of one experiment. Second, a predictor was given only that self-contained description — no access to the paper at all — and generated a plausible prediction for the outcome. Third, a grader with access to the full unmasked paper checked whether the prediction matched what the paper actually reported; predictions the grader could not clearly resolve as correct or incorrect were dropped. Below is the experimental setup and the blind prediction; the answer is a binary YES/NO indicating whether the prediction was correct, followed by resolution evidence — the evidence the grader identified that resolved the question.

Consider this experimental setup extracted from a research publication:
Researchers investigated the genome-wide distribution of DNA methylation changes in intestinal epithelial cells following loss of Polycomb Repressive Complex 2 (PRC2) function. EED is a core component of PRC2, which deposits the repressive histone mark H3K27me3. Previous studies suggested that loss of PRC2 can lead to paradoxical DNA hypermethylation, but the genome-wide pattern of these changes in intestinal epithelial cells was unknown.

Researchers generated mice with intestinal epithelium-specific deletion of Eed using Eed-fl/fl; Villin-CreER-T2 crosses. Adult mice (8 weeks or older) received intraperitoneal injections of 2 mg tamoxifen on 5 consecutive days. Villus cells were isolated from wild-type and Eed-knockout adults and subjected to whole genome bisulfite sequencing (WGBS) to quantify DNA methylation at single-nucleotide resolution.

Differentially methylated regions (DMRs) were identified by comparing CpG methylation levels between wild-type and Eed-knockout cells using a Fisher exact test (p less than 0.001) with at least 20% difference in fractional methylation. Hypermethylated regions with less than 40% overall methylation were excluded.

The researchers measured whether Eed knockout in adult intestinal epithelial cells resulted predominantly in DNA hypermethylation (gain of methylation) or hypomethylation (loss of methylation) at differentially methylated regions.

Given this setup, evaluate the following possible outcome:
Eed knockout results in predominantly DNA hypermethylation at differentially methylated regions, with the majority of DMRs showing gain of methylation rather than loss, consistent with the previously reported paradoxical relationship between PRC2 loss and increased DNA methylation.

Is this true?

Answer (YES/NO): YES